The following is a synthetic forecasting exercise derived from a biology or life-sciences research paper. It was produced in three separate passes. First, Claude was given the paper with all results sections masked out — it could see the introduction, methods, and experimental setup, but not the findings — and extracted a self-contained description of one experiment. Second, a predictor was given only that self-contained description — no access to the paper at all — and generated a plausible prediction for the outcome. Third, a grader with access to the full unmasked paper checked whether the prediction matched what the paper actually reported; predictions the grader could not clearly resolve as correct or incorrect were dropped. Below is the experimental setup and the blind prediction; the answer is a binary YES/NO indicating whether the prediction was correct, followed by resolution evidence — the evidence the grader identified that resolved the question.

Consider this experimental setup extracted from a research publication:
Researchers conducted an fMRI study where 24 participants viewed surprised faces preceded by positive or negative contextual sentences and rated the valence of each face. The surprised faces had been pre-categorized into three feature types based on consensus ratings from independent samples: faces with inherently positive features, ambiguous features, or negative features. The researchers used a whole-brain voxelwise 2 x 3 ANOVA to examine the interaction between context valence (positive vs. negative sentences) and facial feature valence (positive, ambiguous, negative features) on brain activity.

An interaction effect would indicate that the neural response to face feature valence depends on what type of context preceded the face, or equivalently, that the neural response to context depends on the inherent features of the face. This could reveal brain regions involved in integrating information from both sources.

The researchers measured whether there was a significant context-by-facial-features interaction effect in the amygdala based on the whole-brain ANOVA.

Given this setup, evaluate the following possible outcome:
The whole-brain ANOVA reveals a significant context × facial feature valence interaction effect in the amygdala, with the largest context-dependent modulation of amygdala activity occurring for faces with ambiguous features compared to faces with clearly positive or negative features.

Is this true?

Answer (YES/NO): NO